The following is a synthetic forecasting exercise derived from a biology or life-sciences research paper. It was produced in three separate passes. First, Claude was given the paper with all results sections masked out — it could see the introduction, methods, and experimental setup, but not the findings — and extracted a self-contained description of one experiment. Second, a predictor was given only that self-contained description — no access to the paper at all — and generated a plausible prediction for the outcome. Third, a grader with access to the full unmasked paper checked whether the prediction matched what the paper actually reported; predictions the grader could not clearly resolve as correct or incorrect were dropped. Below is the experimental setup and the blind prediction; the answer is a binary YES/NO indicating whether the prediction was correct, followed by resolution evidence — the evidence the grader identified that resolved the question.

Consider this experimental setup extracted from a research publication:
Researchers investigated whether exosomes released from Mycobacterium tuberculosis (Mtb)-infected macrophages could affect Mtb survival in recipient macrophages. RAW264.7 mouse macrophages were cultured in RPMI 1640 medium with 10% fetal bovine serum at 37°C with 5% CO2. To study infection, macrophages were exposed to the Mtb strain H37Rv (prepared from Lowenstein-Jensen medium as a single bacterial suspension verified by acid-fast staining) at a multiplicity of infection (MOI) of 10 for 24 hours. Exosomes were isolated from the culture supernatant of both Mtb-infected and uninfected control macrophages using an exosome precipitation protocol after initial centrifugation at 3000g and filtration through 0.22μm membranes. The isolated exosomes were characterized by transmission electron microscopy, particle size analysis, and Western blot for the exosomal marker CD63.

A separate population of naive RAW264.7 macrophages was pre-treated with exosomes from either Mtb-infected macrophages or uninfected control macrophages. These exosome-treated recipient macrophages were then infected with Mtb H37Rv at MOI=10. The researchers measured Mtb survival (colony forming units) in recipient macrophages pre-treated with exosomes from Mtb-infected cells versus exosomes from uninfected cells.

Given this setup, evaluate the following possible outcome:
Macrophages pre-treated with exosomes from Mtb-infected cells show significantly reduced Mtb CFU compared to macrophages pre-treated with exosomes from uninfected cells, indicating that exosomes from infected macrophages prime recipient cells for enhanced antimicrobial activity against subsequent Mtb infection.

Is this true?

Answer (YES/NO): NO